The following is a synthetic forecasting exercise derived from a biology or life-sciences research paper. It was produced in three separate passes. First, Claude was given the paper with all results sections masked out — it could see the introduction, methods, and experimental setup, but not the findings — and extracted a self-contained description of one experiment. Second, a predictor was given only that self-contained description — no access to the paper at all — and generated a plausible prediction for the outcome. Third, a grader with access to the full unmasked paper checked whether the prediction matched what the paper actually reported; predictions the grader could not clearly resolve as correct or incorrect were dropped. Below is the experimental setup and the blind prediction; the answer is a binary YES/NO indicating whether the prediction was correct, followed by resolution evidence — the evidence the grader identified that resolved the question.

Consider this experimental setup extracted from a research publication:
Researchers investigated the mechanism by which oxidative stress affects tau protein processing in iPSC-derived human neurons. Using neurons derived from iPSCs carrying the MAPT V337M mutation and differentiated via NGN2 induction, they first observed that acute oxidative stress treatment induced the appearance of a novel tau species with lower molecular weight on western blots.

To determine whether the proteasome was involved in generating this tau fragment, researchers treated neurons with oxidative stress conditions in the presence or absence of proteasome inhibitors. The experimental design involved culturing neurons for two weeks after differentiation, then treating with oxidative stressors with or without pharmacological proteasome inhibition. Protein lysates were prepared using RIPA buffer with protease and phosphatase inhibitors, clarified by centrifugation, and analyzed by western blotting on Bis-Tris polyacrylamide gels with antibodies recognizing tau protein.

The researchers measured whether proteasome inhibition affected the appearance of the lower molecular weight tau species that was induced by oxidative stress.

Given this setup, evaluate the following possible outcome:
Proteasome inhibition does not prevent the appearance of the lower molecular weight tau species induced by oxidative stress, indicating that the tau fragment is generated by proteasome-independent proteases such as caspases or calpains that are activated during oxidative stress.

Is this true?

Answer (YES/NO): NO